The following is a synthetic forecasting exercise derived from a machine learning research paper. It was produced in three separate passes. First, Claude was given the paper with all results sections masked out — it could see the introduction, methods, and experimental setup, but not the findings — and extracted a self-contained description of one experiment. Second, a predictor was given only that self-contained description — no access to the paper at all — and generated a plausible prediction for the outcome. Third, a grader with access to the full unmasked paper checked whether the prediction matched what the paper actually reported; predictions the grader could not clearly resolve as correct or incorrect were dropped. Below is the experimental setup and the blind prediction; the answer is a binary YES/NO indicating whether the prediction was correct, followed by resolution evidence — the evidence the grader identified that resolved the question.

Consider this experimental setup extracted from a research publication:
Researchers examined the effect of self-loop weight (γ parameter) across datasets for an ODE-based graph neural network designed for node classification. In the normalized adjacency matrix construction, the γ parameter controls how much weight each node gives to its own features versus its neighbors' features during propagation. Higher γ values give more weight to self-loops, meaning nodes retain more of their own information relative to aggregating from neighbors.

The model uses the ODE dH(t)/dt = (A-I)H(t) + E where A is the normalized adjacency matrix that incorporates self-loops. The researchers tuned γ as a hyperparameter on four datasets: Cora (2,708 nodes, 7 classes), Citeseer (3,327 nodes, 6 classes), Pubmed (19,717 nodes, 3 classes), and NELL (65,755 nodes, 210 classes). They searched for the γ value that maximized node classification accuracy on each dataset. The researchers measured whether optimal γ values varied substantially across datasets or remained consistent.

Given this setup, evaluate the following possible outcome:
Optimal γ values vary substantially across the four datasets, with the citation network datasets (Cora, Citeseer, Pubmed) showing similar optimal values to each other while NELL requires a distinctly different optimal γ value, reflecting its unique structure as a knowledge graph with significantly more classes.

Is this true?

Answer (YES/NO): YES